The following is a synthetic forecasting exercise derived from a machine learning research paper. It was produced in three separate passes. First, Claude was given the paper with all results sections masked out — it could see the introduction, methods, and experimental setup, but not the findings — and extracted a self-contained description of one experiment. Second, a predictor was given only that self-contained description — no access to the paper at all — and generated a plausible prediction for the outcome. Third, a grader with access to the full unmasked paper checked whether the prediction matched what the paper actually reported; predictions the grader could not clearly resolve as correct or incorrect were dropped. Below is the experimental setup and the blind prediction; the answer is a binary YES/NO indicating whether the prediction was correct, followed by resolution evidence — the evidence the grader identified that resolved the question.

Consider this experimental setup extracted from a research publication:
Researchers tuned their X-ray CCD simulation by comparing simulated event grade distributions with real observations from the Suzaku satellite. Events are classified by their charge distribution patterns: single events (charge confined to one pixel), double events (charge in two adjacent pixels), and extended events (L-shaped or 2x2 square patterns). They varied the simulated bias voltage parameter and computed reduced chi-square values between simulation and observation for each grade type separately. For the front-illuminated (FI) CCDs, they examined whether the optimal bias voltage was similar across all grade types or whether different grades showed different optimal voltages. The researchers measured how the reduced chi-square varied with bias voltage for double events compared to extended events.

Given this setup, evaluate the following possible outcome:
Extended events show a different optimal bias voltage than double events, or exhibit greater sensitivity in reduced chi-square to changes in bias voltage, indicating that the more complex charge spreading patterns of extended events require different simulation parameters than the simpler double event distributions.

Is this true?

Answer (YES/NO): YES